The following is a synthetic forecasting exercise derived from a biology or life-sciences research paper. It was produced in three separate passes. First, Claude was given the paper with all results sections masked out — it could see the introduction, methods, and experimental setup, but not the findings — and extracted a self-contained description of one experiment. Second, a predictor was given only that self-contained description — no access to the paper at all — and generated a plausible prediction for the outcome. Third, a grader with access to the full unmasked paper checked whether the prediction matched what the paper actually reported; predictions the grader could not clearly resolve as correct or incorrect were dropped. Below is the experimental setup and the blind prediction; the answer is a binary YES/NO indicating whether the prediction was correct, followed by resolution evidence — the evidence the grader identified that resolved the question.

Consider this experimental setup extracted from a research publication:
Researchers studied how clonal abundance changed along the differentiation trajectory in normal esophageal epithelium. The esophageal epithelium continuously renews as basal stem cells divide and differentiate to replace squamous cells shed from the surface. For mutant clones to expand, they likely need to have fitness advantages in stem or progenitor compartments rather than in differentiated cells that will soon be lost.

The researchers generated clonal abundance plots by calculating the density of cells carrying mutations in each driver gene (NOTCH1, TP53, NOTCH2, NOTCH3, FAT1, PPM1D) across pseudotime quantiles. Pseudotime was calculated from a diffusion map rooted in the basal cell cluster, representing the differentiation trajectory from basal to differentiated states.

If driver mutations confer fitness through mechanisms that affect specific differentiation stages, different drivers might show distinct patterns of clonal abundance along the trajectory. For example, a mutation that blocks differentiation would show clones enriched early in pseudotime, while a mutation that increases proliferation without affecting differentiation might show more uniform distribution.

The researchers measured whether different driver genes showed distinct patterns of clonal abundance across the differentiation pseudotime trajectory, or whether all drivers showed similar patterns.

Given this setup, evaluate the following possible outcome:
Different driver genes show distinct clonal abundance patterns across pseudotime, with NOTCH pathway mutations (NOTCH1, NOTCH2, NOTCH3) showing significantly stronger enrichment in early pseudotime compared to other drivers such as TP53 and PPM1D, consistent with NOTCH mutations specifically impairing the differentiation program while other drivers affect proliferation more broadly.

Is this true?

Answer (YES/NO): NO